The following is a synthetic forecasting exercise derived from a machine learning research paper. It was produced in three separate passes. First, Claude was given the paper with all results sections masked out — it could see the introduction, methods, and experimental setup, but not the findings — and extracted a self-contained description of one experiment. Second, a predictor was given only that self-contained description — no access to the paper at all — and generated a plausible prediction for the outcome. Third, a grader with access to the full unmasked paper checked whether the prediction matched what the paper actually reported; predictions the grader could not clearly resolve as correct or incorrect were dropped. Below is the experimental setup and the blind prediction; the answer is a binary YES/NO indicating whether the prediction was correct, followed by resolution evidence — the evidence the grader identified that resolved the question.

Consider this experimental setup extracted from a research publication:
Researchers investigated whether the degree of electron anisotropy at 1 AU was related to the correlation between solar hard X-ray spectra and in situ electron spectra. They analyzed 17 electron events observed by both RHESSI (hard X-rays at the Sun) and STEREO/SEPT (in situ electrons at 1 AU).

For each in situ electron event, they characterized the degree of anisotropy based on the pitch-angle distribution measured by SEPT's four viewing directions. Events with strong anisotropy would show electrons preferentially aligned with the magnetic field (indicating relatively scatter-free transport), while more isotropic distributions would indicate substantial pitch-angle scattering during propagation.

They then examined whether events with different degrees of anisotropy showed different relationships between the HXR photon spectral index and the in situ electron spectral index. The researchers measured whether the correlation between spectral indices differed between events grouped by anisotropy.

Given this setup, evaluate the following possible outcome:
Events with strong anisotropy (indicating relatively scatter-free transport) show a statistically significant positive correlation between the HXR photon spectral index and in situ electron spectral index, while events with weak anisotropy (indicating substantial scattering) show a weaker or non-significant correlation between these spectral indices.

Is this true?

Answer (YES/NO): YES